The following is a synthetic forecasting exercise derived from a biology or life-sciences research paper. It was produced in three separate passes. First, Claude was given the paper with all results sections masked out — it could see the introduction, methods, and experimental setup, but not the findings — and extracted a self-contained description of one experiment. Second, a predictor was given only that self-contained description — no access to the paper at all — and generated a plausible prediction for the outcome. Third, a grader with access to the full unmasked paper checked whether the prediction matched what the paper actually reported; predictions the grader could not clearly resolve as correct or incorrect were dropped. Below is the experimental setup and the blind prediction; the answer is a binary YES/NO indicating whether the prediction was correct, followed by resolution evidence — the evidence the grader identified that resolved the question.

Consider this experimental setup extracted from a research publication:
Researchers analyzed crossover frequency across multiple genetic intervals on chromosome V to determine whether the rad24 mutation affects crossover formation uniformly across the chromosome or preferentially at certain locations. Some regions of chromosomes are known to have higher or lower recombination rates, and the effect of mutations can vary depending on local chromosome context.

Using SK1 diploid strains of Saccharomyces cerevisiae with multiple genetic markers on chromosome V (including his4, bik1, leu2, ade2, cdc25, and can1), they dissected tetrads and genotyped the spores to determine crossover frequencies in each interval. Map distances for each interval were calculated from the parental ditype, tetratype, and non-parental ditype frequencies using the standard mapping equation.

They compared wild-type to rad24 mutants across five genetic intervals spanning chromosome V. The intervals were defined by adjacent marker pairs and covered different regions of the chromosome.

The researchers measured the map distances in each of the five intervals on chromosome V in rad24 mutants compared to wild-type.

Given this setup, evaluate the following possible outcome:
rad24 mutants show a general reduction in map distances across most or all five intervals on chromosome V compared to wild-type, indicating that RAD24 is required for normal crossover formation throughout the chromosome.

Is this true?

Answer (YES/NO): YES